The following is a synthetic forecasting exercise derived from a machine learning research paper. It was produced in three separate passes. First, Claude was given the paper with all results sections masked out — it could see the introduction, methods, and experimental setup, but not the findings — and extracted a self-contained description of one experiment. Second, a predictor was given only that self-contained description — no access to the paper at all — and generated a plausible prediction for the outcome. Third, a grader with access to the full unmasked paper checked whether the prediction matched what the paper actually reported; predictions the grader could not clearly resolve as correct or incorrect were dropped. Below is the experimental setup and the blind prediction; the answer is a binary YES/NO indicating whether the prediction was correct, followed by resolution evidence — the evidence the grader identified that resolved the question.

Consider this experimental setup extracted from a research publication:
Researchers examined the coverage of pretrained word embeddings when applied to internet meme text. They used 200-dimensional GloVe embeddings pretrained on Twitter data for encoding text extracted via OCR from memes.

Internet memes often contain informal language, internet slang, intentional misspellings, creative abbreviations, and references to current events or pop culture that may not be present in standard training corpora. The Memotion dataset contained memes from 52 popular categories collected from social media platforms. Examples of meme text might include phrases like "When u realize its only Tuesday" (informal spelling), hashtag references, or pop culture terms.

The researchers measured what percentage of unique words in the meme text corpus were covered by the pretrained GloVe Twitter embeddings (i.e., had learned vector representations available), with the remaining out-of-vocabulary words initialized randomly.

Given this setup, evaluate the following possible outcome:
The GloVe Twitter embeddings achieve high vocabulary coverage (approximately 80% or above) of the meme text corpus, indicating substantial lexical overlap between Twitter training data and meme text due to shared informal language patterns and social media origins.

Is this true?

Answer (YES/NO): NO